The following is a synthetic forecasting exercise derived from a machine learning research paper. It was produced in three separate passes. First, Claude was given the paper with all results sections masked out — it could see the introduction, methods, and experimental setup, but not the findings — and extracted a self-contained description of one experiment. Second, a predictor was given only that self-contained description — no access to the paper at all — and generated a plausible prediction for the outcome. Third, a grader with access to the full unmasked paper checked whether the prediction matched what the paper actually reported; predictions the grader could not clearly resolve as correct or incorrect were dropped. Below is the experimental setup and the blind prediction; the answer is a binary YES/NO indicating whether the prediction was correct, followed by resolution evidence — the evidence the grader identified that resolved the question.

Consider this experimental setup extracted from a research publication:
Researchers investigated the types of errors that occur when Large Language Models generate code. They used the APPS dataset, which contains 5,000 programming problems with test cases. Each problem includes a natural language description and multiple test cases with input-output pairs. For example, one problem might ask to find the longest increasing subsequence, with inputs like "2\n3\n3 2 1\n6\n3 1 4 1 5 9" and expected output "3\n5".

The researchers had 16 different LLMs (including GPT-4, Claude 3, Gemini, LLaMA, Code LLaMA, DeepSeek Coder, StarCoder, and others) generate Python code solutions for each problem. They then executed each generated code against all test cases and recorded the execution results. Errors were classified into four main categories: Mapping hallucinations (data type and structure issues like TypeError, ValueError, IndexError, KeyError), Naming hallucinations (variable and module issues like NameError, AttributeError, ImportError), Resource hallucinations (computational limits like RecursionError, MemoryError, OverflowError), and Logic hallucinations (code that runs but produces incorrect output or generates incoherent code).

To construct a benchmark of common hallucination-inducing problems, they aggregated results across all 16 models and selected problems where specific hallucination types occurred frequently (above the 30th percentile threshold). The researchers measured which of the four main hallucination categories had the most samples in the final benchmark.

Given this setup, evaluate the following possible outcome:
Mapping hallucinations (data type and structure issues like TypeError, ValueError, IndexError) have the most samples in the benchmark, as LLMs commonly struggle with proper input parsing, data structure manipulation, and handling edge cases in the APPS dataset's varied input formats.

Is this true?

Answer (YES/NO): NO